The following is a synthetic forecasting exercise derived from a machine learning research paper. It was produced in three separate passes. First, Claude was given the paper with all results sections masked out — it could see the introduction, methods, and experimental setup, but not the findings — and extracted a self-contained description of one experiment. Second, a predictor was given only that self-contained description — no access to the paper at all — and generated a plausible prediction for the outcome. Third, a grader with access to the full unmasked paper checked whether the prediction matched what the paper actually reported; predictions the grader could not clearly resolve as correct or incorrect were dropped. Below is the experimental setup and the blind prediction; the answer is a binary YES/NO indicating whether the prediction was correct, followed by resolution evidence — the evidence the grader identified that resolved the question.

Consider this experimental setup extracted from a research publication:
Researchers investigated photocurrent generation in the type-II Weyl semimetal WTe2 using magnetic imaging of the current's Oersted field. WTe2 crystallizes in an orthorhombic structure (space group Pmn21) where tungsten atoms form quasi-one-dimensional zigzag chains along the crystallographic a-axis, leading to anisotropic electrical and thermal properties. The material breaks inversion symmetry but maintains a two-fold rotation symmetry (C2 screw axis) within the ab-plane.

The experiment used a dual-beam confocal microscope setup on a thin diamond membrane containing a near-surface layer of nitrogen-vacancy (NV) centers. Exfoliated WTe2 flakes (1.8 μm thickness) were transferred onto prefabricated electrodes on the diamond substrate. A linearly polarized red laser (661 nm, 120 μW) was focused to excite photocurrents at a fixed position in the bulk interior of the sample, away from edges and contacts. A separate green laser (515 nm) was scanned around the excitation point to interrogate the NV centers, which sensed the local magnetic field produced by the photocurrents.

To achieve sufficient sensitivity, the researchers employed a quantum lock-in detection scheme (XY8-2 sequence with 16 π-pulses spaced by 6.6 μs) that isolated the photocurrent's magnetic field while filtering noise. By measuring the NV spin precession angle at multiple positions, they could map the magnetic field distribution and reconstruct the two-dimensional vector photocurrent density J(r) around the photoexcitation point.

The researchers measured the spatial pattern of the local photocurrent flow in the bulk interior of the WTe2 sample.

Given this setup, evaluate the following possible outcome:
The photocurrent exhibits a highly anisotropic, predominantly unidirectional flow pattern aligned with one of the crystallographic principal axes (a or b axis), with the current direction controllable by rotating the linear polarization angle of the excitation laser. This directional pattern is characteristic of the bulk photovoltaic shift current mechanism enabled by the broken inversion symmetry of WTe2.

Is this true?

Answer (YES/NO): NO